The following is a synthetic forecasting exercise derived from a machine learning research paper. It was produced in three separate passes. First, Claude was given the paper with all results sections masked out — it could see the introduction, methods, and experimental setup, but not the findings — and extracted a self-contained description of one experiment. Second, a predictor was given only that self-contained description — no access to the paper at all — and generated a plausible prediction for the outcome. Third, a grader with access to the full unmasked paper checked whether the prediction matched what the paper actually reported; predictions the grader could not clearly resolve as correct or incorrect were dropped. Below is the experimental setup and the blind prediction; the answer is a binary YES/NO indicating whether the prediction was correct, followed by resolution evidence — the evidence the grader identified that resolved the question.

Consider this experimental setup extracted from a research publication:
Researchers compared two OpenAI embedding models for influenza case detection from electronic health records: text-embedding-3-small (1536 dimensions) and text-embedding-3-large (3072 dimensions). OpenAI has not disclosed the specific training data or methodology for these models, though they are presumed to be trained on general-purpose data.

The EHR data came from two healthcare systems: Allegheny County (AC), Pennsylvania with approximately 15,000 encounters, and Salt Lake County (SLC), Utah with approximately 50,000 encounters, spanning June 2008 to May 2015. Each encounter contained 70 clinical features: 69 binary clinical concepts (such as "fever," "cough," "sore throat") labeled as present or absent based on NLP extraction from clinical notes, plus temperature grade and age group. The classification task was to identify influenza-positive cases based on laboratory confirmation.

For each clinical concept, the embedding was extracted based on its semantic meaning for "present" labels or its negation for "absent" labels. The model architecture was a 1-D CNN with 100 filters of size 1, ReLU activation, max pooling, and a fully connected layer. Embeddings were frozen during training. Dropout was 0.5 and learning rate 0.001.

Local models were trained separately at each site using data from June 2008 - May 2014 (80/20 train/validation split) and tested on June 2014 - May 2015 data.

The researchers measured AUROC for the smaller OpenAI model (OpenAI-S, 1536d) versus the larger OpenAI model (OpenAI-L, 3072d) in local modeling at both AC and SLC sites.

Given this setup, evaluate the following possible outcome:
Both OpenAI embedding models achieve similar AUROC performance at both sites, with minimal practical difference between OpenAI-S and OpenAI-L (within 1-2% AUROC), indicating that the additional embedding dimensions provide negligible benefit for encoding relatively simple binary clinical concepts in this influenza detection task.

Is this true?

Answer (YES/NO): YES